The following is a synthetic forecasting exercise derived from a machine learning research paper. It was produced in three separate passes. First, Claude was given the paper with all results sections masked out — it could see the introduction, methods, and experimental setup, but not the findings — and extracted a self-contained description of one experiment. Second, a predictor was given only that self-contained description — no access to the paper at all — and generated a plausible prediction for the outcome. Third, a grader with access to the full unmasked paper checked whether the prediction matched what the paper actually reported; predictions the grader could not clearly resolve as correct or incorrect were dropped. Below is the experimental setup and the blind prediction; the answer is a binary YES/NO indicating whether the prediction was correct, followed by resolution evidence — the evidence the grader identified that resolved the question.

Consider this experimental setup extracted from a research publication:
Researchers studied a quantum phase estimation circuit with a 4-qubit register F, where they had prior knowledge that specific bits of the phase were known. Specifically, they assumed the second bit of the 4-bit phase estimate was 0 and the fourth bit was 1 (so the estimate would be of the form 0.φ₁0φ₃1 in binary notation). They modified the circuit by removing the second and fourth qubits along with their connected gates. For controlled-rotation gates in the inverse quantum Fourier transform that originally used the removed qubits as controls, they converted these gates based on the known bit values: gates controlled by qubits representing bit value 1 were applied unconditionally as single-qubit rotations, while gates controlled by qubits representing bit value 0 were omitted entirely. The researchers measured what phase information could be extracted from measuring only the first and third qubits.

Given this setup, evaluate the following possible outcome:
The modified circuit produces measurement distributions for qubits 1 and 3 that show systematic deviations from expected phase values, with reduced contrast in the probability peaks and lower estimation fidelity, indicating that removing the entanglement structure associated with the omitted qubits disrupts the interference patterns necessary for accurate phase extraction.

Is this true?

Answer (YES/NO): NO